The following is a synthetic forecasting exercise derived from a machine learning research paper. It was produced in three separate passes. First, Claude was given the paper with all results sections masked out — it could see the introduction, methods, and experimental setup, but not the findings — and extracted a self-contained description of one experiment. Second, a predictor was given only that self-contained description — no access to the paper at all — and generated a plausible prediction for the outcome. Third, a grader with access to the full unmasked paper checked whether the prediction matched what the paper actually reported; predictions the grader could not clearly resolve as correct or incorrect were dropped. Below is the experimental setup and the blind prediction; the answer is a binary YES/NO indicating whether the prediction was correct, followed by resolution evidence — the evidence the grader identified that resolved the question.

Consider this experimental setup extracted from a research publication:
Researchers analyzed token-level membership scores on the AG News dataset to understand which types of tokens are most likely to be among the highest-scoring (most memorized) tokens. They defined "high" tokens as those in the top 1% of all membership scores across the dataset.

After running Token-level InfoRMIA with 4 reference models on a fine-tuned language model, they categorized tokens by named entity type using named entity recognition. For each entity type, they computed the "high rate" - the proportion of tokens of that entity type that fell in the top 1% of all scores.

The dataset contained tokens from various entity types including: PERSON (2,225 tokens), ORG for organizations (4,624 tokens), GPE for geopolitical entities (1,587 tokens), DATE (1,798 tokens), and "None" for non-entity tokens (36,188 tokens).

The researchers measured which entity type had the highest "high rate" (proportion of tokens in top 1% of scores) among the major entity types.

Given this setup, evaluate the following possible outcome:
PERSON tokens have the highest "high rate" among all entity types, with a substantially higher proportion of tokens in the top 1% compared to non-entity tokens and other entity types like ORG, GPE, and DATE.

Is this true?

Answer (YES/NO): NO